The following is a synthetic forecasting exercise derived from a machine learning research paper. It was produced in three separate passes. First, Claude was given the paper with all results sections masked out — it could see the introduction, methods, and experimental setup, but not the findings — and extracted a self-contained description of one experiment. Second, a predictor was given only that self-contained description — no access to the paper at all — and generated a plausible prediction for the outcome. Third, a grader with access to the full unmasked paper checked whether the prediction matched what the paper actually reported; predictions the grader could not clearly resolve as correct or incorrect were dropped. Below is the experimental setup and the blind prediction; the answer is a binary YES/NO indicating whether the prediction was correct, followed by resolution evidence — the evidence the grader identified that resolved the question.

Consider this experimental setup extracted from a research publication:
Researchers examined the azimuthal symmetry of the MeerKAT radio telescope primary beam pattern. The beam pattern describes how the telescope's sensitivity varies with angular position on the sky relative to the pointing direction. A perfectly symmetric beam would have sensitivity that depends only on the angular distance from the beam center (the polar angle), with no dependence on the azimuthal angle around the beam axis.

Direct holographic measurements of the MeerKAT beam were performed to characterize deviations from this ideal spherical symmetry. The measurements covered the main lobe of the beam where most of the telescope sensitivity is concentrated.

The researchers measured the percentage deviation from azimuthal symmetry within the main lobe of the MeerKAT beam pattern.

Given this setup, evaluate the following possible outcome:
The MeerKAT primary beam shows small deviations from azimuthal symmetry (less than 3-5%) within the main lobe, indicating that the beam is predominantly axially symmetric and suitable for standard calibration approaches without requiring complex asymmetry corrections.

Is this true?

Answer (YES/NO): YES